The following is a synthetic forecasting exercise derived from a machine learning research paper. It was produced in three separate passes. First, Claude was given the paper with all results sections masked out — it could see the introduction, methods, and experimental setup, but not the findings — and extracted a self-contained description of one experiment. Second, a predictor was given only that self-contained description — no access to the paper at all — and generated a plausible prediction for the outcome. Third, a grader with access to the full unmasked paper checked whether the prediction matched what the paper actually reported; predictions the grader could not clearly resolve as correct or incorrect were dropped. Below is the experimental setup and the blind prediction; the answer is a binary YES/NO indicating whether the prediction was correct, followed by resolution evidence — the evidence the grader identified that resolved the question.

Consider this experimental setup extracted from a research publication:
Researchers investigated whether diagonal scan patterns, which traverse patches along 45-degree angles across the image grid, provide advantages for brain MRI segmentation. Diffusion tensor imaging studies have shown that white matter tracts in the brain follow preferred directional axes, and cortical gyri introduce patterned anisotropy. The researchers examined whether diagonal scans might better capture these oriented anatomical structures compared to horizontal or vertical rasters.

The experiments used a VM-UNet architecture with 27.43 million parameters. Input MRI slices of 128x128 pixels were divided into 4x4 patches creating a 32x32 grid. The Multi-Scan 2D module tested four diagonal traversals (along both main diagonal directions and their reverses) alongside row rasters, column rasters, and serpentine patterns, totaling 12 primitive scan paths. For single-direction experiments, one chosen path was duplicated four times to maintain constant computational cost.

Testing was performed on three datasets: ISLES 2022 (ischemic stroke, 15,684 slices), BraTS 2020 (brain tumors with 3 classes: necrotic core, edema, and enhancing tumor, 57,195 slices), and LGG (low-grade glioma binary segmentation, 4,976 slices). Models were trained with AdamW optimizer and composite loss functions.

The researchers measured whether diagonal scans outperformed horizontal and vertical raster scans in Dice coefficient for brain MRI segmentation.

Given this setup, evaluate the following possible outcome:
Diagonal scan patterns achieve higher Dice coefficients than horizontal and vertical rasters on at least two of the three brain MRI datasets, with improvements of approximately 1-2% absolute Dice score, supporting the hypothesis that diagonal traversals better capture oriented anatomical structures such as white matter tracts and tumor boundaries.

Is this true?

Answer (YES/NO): NO